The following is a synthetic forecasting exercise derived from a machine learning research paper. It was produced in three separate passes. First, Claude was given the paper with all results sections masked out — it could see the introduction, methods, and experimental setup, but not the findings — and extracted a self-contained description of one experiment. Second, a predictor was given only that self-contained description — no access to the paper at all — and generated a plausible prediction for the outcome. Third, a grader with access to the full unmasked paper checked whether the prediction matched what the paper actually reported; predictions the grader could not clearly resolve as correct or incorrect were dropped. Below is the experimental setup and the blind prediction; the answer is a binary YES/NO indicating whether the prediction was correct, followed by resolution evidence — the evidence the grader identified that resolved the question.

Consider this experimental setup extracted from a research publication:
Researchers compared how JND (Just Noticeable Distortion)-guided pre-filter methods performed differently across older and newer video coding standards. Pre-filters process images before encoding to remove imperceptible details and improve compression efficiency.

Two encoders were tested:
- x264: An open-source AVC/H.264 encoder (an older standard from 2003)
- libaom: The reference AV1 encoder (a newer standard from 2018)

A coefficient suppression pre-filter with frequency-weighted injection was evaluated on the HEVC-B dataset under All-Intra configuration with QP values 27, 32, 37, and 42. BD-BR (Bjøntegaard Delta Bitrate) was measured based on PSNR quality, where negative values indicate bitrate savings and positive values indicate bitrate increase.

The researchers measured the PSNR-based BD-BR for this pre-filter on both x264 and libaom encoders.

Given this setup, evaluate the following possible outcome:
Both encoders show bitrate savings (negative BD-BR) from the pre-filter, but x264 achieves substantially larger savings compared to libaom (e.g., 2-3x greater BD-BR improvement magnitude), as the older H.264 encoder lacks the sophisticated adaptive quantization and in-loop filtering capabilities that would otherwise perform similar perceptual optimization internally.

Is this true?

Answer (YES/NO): NO